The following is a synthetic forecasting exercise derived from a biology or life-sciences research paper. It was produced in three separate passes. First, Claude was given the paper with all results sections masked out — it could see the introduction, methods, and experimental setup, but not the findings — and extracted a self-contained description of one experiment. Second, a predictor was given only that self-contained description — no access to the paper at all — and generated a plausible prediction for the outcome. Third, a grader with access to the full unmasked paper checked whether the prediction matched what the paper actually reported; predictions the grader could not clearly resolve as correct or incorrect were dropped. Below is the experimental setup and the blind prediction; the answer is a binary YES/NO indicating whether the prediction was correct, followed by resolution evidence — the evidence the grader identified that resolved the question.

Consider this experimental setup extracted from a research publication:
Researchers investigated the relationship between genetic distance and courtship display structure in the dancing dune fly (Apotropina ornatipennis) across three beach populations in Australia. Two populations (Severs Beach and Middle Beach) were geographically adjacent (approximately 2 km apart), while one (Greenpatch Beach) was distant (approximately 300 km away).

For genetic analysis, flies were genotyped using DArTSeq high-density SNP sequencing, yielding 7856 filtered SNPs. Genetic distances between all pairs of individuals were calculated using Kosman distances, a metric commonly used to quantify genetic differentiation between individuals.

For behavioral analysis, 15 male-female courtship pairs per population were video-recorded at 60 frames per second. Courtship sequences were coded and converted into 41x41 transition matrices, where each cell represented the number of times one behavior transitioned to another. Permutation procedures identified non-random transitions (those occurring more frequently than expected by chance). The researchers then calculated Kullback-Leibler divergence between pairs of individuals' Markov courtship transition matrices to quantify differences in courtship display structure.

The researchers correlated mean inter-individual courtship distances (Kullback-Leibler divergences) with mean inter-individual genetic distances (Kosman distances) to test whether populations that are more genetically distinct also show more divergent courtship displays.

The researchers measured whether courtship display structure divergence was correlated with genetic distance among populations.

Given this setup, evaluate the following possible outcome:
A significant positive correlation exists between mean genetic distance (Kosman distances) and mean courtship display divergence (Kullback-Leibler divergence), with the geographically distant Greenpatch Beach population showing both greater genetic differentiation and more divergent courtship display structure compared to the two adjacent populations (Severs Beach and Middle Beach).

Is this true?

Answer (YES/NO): NO